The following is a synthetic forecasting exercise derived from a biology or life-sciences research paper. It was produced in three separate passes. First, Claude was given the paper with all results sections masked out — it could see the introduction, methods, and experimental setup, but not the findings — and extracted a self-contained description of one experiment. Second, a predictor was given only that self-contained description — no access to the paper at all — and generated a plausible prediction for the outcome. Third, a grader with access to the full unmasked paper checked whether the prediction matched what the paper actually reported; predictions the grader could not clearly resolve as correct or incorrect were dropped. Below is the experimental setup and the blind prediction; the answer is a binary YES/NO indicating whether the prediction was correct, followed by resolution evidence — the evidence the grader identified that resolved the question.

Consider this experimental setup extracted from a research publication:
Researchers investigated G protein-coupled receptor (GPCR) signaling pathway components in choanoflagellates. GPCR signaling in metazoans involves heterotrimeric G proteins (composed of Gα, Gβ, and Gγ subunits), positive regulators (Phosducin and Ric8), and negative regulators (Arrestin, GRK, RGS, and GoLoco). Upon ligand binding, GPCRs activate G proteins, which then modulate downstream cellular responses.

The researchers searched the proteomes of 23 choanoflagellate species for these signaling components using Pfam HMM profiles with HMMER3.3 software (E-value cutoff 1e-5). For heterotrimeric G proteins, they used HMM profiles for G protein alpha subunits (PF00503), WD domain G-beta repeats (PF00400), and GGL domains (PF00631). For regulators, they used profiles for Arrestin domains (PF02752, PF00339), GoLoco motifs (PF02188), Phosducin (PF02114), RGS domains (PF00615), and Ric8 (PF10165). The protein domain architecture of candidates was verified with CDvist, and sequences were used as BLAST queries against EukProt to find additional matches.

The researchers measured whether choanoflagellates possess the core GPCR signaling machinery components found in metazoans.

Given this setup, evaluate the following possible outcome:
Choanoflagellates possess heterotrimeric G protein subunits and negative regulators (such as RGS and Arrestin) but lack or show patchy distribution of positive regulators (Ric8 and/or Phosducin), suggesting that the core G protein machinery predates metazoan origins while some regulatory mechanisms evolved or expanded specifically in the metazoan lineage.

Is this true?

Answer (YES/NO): NO